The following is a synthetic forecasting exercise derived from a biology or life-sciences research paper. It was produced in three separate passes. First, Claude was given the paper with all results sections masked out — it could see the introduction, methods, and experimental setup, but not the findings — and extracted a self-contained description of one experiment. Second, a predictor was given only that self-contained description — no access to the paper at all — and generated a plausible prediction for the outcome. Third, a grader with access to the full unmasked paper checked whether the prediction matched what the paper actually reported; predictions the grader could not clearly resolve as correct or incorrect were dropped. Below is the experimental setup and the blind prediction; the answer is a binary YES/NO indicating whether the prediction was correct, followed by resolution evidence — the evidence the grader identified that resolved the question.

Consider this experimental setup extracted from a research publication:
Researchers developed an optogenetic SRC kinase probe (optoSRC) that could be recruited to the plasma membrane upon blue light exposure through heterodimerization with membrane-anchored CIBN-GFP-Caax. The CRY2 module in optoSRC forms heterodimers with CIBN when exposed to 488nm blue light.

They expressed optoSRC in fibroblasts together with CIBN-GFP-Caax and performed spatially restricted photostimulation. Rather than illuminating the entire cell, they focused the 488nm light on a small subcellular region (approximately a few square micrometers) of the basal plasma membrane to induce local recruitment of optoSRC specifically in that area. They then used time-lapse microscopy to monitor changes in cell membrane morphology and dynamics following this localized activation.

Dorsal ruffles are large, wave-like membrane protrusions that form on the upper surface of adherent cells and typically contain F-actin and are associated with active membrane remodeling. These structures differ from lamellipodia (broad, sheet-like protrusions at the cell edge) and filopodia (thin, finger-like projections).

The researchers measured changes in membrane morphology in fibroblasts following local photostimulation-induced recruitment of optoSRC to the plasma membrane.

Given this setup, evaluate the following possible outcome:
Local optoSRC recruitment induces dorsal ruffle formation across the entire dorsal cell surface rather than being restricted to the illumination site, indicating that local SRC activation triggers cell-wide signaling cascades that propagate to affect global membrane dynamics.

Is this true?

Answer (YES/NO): NO